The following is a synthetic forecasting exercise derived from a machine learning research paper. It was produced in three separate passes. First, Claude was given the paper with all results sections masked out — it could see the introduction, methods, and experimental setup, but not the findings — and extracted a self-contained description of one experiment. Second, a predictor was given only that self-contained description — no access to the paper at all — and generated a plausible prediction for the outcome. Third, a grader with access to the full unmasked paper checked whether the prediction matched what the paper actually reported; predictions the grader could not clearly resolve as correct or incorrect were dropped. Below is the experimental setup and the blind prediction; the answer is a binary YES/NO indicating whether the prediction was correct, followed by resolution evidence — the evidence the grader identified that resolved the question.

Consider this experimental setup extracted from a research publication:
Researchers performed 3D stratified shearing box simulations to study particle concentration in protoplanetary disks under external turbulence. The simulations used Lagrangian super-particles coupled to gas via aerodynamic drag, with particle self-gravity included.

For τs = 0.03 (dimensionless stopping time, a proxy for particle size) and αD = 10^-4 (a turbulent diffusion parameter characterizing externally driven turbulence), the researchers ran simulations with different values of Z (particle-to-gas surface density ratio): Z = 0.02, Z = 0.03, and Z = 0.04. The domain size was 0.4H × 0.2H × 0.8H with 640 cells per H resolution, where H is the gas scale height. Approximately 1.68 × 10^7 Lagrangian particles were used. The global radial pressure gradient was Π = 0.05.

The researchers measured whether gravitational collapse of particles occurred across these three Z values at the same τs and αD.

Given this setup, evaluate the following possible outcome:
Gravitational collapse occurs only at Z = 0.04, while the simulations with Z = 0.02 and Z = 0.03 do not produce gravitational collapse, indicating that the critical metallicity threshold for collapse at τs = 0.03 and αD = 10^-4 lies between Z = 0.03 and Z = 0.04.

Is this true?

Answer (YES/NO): YES